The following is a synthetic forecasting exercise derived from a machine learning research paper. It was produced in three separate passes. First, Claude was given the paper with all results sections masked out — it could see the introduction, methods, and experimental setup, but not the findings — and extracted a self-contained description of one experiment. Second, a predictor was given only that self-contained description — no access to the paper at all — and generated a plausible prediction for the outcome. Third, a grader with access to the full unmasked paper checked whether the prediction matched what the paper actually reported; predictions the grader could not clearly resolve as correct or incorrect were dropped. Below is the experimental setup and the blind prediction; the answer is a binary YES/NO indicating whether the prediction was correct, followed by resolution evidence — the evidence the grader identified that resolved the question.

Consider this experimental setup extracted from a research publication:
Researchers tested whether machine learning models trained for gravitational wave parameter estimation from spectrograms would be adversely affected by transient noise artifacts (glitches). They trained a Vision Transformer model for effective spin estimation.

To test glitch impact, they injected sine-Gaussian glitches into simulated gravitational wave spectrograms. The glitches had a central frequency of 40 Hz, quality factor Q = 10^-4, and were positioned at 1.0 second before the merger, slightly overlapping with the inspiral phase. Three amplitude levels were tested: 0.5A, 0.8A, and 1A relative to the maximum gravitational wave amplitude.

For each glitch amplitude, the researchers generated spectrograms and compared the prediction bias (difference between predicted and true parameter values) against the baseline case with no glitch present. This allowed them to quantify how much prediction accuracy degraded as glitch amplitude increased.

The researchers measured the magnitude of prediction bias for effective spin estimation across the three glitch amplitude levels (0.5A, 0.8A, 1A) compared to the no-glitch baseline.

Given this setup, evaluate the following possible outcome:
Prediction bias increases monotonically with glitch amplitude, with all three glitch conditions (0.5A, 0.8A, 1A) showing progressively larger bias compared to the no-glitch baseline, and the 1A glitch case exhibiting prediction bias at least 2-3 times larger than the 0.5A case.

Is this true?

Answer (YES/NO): NO